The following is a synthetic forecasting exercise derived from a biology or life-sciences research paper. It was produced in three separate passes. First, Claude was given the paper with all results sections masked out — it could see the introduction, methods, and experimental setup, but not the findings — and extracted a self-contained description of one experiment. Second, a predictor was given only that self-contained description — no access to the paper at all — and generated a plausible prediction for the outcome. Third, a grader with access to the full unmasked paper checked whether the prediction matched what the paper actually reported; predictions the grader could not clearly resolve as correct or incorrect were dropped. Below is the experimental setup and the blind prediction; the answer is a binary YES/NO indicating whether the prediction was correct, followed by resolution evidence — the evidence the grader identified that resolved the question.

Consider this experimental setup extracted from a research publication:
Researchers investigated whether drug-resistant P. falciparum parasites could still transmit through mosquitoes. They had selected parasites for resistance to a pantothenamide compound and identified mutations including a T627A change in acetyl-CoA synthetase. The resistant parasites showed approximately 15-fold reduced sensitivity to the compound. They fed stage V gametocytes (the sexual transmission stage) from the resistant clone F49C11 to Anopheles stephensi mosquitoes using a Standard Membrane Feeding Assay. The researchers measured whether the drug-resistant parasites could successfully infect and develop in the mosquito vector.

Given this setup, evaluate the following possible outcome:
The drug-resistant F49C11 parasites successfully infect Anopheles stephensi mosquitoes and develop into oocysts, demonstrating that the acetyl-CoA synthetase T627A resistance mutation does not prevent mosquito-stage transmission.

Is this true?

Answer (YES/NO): YES